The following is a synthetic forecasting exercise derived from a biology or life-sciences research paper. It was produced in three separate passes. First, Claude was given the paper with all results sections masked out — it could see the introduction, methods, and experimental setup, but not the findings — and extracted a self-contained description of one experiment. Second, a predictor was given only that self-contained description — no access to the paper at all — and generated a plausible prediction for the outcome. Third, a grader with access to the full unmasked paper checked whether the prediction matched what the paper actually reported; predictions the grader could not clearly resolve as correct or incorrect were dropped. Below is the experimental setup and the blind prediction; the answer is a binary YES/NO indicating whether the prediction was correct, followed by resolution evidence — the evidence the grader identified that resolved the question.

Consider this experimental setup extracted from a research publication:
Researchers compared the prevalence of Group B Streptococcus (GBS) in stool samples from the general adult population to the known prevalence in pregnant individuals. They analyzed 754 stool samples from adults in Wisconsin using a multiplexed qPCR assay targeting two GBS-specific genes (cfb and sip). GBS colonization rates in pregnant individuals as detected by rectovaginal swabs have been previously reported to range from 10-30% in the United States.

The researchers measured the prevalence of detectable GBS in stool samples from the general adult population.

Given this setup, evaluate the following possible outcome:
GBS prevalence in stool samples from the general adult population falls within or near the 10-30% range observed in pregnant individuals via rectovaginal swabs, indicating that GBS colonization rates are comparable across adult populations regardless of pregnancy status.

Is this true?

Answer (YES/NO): YES